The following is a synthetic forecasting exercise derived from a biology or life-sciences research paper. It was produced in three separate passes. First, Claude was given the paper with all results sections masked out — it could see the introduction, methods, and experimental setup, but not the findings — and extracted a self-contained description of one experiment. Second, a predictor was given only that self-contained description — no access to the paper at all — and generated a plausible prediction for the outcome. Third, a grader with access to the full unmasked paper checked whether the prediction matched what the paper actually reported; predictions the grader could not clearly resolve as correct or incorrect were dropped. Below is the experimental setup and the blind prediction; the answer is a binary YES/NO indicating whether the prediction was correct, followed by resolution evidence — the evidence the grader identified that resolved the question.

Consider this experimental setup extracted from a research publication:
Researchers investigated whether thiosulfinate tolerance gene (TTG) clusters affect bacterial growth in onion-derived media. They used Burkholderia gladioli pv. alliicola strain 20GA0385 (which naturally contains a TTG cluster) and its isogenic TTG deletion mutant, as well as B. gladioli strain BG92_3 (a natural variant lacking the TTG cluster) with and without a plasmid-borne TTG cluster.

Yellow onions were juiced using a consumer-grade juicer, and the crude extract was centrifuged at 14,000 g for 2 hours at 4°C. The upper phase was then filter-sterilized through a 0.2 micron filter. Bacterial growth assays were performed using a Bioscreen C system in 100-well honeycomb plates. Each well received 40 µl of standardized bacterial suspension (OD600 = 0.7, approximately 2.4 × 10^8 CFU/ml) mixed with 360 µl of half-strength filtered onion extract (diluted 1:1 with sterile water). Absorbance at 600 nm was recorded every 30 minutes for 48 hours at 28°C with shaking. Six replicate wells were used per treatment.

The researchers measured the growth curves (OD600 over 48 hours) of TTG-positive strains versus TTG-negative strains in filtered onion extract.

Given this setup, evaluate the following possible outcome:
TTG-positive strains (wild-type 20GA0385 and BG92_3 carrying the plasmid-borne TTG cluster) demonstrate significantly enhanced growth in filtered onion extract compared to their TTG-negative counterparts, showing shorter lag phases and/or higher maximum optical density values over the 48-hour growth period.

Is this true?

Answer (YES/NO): YES